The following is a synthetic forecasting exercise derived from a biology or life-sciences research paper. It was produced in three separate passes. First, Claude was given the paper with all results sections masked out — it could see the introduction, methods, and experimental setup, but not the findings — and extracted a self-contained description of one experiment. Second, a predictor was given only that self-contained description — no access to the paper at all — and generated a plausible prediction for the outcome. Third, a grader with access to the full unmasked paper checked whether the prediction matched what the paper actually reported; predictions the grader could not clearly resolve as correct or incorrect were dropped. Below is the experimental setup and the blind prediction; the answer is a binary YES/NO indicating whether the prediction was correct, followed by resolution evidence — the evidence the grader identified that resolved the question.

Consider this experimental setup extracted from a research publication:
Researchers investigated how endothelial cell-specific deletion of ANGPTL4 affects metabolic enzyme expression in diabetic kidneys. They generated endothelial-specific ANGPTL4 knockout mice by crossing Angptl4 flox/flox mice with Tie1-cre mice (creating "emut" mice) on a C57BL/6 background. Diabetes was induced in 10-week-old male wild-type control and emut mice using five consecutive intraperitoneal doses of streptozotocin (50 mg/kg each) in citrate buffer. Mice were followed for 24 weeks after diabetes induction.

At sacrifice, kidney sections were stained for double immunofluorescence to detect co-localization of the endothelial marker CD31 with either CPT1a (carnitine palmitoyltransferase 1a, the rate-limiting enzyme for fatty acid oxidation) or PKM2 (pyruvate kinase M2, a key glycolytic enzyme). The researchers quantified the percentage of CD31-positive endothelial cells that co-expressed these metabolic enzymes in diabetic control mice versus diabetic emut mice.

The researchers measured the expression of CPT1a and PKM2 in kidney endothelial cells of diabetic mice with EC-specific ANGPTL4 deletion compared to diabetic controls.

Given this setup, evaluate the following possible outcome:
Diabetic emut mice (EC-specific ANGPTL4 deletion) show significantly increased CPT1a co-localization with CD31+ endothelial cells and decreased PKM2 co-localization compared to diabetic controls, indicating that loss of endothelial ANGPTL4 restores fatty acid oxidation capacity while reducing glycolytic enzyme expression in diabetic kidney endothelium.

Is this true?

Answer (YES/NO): YES